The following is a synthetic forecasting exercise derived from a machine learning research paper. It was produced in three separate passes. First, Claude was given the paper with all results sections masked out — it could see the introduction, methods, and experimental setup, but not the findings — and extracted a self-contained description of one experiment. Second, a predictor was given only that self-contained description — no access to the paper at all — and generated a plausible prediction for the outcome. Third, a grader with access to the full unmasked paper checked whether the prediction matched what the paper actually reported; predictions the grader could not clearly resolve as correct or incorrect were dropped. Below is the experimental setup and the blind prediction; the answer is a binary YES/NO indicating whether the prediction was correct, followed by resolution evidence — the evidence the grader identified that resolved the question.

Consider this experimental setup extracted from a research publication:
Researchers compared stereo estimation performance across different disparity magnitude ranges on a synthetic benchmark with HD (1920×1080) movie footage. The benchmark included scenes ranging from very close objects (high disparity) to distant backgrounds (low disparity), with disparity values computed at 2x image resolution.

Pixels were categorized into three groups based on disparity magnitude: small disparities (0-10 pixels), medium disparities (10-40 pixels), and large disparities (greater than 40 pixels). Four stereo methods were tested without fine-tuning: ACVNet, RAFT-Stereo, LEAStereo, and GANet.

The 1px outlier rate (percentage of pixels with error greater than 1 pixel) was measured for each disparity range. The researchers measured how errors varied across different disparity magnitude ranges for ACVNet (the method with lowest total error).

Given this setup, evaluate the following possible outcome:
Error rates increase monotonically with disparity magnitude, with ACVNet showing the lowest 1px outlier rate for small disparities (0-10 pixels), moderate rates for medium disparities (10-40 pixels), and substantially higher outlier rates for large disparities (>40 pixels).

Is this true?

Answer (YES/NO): NO